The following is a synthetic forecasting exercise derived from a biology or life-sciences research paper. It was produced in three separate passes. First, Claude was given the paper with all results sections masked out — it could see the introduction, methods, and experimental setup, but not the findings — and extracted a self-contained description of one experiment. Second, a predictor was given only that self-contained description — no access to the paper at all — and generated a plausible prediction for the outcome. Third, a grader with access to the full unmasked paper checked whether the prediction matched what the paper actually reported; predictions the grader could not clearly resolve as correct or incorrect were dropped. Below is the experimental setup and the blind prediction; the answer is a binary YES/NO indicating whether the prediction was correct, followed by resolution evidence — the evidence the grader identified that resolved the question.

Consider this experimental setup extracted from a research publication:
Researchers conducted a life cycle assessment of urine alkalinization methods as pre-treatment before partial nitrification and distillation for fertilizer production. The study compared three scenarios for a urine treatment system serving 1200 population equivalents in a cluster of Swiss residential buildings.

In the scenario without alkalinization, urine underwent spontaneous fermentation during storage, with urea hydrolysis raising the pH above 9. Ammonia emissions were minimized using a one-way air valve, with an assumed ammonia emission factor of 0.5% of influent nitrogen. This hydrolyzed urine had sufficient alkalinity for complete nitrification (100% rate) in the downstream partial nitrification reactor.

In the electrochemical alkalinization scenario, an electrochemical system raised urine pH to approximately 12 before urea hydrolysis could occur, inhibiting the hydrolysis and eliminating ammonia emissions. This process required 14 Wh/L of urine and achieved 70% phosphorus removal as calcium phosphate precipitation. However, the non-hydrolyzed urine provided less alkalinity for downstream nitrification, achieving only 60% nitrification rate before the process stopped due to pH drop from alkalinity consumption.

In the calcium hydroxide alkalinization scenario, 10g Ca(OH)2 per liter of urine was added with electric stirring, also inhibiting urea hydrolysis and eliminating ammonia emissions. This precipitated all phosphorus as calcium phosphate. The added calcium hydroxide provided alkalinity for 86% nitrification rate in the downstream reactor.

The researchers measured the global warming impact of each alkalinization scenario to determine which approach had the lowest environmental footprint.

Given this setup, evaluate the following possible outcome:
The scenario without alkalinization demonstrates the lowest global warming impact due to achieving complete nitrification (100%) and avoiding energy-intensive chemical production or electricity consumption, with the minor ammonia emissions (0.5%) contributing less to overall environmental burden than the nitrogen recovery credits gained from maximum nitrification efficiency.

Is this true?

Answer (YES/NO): YES